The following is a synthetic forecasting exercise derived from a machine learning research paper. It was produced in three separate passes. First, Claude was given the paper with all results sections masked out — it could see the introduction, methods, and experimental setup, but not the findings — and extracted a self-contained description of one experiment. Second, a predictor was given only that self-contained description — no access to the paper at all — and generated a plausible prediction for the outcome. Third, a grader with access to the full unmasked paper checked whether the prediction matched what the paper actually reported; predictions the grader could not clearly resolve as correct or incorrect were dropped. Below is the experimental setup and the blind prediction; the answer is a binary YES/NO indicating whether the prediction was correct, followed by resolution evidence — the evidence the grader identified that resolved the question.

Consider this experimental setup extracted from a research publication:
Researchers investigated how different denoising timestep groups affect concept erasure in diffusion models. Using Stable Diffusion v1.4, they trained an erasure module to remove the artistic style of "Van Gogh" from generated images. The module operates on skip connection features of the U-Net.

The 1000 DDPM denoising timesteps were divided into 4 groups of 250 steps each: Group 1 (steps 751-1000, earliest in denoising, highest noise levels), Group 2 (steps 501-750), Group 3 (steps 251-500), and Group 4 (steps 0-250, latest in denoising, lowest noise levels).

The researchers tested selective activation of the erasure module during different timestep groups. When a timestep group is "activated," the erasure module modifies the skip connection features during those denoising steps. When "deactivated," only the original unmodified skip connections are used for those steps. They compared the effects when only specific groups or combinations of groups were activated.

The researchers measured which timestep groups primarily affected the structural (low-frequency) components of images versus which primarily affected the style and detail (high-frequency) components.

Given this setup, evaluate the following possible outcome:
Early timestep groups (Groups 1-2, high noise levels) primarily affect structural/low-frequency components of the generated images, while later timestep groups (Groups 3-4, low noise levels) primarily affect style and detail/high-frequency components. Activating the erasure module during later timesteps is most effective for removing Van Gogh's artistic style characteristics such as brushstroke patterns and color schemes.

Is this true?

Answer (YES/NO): NO